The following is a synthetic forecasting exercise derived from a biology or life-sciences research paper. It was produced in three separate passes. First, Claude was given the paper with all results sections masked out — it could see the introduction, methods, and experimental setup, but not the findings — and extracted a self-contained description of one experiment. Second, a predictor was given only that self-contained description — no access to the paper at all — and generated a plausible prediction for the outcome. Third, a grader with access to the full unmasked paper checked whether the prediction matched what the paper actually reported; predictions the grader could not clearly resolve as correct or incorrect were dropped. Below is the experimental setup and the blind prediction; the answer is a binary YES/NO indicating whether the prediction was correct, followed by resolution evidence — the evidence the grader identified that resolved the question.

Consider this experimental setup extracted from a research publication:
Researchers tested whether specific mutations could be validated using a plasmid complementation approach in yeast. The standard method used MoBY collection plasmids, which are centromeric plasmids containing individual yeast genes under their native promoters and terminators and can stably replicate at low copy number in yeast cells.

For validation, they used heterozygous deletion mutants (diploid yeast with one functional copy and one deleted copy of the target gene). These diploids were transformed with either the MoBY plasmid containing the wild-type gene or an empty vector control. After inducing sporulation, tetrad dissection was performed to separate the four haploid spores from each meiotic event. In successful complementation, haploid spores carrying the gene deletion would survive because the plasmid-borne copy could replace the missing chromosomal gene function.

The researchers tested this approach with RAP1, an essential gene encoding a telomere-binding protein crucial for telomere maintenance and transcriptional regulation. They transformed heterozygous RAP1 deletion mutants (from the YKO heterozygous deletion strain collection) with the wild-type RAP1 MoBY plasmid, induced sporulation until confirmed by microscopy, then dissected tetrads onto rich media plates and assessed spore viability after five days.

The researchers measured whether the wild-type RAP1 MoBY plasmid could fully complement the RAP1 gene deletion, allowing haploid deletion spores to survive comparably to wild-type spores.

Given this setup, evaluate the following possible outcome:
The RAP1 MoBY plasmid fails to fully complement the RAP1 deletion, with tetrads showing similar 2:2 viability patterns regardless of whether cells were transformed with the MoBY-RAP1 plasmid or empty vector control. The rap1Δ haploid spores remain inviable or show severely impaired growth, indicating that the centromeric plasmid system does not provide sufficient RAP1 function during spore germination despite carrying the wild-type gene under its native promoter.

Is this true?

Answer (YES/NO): YES